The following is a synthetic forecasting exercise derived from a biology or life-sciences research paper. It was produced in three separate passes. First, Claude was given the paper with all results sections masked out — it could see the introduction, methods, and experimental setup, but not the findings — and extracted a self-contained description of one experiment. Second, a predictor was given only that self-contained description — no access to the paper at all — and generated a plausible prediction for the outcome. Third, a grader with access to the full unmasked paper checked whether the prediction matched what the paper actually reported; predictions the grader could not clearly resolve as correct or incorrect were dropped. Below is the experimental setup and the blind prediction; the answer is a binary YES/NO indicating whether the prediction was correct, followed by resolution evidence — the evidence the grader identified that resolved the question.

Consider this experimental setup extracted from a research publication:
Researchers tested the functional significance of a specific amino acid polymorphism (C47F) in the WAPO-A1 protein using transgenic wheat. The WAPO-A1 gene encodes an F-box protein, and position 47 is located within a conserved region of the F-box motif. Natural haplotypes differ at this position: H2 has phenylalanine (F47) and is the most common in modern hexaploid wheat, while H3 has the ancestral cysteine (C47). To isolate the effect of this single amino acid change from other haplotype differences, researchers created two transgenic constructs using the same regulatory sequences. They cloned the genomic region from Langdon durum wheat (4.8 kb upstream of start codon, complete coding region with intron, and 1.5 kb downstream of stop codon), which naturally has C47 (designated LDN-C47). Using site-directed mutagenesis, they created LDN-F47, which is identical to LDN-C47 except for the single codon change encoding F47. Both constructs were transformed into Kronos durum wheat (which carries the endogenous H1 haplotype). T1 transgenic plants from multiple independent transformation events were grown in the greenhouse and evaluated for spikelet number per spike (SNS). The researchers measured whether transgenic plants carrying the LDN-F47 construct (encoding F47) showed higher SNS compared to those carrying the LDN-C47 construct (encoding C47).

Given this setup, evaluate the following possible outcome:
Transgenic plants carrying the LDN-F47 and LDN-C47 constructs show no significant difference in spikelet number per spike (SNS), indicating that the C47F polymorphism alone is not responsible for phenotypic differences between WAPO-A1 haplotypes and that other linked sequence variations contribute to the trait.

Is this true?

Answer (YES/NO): YES